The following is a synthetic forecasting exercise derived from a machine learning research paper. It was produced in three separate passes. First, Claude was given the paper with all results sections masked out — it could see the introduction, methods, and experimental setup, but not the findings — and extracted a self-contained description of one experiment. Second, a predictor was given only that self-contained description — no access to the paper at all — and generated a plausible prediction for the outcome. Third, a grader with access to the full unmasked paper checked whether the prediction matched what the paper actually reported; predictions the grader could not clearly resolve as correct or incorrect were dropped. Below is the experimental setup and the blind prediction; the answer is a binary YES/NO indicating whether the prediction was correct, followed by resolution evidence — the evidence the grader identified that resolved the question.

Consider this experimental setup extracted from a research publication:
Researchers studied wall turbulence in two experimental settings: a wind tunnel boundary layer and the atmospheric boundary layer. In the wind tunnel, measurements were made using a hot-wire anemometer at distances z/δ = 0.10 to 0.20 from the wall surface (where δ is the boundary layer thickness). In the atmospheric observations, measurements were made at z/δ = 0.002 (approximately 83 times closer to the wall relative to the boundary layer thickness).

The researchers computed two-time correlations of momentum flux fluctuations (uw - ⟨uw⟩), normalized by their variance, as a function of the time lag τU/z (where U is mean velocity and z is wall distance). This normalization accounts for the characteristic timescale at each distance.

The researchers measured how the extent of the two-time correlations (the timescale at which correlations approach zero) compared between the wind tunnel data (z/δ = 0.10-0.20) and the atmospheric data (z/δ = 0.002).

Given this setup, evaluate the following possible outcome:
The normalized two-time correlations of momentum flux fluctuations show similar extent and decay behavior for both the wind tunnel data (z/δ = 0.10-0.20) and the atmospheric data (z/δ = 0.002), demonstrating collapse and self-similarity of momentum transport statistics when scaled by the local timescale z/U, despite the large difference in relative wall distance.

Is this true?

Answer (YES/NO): NO